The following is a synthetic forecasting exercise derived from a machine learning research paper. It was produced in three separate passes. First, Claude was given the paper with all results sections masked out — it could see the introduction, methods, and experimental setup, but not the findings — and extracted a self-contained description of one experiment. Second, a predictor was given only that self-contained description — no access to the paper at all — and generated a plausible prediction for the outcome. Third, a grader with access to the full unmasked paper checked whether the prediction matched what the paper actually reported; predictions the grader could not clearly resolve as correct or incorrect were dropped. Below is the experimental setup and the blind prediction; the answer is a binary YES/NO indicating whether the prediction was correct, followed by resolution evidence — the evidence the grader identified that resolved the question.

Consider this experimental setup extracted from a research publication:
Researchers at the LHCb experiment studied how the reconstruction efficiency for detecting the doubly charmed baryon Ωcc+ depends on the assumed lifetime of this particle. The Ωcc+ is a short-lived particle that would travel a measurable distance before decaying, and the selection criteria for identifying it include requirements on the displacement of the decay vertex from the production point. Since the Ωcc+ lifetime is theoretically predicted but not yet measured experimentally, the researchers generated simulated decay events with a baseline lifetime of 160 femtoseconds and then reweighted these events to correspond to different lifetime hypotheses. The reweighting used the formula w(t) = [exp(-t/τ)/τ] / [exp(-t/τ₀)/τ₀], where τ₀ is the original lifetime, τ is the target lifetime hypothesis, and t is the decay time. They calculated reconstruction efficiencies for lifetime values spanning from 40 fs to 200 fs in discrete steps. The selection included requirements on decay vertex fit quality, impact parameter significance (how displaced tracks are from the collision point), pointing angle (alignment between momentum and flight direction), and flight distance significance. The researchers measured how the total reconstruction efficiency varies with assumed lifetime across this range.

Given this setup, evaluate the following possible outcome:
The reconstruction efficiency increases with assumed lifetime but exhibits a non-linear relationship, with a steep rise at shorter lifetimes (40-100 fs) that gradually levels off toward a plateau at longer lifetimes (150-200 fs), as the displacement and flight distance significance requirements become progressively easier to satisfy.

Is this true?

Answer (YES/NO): NO